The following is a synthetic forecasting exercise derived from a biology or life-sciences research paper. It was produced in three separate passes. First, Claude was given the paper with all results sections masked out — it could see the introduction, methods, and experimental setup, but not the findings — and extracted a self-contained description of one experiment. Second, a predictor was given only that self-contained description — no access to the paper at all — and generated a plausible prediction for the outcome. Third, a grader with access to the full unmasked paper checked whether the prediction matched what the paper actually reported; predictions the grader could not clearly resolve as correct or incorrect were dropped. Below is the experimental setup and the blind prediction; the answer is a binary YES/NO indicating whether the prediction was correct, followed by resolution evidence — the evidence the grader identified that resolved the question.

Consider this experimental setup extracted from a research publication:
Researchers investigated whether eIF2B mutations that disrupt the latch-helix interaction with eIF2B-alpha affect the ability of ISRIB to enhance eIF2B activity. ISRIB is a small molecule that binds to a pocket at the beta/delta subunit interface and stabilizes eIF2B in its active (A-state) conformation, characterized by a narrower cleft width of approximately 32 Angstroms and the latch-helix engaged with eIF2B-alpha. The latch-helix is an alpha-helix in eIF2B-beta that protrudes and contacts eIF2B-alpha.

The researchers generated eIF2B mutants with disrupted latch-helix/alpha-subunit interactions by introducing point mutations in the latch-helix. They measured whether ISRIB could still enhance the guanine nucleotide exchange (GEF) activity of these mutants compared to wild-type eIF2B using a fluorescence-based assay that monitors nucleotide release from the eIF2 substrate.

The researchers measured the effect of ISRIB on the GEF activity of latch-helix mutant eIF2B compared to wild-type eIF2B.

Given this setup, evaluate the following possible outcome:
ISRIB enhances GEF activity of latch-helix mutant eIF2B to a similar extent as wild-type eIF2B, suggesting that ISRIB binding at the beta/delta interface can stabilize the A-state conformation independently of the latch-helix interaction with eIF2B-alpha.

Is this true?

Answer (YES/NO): NO